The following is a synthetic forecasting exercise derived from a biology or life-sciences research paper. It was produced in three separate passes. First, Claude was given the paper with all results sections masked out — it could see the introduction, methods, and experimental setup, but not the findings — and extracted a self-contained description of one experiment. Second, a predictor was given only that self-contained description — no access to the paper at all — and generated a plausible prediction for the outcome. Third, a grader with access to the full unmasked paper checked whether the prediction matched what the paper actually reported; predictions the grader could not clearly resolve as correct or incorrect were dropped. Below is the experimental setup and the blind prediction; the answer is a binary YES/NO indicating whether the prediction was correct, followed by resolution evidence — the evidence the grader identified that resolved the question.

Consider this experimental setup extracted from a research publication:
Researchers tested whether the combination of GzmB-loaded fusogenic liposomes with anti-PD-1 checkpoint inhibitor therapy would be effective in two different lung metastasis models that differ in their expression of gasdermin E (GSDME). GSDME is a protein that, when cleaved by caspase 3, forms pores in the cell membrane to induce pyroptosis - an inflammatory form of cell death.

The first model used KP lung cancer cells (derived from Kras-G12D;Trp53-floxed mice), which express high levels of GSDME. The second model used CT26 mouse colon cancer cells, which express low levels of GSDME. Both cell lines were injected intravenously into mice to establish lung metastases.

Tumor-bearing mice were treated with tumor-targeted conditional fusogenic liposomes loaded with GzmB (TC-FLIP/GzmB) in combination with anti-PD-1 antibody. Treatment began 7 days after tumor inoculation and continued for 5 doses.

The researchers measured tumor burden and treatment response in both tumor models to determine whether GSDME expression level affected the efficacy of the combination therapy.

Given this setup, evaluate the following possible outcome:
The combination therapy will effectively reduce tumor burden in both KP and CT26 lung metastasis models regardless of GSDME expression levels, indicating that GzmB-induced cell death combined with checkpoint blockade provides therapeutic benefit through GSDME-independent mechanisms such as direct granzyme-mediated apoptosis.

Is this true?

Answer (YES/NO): NO